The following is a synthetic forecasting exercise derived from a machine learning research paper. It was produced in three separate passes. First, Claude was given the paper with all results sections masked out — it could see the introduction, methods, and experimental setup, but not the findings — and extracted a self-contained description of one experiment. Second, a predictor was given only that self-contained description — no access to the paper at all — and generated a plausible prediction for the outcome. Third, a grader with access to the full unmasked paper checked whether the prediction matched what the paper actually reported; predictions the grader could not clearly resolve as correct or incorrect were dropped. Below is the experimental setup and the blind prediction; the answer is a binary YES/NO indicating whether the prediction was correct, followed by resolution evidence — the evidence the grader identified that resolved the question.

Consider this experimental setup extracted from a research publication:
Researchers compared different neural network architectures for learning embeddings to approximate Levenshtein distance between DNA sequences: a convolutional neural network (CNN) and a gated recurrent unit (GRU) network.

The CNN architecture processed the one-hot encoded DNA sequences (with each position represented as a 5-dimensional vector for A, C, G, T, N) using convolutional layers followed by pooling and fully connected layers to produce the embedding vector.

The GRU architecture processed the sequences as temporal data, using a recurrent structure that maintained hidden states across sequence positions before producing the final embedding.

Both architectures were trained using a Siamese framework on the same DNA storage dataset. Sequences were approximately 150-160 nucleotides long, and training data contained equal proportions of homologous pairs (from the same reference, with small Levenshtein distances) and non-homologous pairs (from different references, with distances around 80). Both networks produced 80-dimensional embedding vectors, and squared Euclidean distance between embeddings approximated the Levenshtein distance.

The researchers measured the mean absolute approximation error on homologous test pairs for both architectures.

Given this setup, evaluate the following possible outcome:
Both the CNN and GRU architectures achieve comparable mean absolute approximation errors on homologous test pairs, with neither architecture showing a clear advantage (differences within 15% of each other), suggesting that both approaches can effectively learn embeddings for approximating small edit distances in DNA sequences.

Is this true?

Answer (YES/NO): NO